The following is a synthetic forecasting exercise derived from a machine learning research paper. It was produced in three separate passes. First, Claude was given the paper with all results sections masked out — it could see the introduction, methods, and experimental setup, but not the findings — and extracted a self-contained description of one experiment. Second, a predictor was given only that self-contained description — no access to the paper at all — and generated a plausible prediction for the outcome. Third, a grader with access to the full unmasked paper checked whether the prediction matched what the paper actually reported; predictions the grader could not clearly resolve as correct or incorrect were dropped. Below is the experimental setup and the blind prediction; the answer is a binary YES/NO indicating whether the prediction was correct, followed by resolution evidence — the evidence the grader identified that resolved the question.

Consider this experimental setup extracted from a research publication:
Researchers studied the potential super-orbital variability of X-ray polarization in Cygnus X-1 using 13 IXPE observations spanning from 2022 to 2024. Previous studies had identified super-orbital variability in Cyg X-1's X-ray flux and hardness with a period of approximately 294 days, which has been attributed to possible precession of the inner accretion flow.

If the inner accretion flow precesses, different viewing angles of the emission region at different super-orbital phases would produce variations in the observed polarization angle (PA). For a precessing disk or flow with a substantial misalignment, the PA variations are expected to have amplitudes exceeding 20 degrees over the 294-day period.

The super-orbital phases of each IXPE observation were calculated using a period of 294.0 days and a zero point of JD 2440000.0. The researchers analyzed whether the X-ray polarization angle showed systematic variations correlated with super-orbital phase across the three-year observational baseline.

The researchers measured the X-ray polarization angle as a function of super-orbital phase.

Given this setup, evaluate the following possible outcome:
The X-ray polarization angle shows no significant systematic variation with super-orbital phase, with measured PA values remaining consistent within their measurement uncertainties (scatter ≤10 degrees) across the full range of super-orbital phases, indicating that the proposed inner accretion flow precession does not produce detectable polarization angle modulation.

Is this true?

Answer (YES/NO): YES